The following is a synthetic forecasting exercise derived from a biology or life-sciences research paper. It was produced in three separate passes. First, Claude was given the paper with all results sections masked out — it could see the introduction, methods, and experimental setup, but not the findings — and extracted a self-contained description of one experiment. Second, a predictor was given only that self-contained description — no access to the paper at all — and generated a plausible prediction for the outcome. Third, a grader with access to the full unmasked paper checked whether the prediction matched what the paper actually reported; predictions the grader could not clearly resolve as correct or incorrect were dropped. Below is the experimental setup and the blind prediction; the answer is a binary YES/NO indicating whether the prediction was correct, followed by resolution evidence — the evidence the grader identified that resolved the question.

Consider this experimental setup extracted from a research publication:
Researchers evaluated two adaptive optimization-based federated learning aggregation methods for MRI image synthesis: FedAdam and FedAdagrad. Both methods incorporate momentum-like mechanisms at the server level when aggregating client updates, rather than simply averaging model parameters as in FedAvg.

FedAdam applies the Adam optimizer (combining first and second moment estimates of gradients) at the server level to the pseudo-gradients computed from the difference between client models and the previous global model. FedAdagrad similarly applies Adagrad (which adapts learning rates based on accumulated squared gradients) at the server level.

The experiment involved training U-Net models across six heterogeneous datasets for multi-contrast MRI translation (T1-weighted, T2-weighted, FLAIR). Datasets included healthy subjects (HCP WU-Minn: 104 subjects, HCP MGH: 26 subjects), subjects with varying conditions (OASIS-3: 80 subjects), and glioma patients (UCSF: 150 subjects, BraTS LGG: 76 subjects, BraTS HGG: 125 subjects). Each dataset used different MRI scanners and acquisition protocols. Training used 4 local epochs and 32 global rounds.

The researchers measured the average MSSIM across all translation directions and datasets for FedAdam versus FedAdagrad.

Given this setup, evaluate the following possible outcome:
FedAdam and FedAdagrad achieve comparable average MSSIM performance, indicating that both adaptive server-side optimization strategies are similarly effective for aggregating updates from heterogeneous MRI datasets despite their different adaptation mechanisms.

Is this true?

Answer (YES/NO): NO